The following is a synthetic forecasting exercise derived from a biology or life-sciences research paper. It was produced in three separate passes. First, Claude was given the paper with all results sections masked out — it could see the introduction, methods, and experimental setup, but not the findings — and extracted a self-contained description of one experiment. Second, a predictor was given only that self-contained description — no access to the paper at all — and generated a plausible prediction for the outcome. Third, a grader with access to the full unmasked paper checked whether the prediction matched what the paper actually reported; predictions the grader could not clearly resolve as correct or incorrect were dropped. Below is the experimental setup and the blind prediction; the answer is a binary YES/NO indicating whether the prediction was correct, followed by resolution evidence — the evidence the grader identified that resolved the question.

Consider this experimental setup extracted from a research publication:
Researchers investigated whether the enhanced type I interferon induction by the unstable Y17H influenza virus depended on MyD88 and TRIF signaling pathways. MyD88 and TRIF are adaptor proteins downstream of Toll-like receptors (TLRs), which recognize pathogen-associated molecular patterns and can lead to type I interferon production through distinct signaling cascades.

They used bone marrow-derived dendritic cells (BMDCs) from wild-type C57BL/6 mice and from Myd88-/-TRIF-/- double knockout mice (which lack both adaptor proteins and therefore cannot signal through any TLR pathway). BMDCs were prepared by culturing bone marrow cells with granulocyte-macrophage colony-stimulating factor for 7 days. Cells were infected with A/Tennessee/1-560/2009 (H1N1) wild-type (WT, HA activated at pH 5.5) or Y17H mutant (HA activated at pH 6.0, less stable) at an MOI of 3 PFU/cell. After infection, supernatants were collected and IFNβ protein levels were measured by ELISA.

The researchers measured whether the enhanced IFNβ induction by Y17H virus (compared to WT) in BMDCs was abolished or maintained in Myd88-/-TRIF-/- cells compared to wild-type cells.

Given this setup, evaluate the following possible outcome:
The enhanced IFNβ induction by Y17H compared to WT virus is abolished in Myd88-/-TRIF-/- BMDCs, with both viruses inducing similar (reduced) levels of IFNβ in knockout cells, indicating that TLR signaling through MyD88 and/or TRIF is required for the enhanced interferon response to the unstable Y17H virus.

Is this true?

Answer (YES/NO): NO